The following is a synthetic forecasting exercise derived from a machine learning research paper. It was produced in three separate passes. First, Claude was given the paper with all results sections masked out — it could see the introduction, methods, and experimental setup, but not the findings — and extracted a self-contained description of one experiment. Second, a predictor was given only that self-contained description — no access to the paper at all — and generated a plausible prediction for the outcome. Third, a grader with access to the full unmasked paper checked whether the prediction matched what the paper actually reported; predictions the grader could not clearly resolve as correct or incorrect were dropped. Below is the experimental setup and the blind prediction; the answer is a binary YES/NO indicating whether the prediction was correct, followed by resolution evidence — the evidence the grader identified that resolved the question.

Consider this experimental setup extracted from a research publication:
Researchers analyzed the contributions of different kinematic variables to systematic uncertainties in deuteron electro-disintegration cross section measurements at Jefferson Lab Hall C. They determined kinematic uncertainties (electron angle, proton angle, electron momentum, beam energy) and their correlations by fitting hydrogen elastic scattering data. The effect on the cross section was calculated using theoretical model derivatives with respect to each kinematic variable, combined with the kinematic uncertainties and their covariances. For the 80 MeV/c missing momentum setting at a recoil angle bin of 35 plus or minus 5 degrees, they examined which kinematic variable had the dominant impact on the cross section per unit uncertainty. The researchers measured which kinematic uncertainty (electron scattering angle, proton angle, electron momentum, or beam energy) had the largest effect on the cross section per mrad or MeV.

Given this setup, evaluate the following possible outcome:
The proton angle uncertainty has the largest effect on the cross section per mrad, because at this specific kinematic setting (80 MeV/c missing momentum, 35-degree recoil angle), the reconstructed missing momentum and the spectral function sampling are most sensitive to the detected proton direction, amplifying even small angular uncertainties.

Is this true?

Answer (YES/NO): NO